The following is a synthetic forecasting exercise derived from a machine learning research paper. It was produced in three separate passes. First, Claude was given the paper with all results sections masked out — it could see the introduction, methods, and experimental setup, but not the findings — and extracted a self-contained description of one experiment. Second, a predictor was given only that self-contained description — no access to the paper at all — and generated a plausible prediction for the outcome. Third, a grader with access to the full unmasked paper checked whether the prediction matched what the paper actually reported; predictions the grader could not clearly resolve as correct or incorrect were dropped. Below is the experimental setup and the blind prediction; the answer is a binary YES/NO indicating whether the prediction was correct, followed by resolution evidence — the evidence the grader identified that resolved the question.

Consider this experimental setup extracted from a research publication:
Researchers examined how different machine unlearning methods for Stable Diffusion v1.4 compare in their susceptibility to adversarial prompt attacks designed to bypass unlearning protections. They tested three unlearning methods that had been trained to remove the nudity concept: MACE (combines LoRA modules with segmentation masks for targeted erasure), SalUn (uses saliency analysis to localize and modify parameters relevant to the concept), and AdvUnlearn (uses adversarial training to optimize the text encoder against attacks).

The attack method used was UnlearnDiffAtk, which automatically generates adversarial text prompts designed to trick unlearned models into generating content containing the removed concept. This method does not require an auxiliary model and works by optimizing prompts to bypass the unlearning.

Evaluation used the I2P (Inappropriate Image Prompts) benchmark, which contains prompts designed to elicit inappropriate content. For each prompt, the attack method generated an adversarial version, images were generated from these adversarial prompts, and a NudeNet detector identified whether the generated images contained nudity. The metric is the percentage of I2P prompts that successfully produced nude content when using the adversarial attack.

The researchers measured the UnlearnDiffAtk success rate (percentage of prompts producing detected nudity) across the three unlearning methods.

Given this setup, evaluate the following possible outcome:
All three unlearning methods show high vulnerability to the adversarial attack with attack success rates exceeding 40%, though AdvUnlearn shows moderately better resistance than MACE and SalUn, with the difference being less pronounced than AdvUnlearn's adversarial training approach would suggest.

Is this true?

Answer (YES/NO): NO